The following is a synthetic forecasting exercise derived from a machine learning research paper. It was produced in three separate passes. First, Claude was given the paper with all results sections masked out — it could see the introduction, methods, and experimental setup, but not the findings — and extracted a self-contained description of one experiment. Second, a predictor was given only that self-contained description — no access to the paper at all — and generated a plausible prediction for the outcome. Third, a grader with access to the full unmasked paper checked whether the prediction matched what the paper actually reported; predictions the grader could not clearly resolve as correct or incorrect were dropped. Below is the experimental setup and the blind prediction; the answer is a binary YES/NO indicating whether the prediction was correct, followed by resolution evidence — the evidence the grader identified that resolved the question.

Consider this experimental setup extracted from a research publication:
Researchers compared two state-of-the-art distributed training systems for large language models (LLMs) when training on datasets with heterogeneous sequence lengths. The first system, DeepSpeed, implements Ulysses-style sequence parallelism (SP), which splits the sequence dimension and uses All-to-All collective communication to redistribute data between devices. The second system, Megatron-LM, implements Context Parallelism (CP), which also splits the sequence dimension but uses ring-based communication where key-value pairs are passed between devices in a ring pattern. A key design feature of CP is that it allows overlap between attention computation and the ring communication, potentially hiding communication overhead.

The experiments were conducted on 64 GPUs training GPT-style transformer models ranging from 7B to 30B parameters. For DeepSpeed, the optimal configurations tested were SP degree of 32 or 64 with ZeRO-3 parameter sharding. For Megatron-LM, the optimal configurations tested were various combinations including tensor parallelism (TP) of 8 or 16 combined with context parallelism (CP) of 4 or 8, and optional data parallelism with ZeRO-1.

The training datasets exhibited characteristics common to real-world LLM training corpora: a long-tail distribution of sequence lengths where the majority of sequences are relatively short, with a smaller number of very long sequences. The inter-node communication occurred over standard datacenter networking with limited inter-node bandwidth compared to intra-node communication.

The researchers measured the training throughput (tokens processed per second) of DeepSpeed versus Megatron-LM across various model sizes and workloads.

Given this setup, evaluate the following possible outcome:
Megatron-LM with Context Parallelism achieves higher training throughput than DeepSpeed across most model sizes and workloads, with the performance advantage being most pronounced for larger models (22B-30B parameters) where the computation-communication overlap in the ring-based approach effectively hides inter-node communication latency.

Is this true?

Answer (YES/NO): NO